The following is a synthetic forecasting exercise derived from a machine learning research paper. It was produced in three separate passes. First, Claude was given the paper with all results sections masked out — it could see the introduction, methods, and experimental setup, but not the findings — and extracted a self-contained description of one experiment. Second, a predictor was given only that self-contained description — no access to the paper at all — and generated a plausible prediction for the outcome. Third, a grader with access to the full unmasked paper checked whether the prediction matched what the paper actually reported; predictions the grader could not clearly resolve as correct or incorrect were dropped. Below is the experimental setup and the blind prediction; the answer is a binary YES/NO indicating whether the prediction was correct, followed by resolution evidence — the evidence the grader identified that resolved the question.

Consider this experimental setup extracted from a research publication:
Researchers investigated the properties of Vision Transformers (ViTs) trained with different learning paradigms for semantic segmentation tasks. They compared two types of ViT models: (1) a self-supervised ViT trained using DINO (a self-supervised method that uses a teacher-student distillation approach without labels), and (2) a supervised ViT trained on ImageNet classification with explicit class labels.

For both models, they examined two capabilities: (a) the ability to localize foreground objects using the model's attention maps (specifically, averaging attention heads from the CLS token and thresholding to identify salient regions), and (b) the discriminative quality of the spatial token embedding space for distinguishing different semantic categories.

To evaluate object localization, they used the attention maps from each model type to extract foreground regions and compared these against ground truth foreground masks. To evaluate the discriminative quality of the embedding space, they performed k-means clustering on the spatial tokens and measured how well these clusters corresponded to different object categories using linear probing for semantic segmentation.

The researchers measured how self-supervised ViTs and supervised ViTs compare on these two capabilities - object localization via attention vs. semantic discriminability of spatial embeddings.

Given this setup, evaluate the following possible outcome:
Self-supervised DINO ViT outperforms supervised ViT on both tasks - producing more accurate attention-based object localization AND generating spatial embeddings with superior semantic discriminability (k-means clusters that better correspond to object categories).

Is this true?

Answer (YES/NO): NO